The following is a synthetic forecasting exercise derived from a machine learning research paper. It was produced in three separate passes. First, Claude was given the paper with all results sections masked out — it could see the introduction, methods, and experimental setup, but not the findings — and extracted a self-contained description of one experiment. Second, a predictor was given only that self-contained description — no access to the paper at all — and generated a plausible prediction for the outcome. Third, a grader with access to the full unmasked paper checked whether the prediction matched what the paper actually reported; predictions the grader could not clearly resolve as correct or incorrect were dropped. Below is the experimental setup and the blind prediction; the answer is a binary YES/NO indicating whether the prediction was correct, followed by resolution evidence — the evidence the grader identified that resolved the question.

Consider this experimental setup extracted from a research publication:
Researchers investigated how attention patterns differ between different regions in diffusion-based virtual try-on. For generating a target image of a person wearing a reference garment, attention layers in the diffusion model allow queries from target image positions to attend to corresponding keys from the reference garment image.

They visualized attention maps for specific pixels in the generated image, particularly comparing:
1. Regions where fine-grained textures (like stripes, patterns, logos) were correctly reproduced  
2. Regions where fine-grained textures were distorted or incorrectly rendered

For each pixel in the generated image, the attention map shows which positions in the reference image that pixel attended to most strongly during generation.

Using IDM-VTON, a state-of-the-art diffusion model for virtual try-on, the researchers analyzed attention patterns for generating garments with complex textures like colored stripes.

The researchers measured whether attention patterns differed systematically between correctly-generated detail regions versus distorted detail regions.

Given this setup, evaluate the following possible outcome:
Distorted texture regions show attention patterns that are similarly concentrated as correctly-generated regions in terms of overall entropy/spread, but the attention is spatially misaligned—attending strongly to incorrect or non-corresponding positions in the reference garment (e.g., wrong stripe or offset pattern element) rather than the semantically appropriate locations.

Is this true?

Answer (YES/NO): NO